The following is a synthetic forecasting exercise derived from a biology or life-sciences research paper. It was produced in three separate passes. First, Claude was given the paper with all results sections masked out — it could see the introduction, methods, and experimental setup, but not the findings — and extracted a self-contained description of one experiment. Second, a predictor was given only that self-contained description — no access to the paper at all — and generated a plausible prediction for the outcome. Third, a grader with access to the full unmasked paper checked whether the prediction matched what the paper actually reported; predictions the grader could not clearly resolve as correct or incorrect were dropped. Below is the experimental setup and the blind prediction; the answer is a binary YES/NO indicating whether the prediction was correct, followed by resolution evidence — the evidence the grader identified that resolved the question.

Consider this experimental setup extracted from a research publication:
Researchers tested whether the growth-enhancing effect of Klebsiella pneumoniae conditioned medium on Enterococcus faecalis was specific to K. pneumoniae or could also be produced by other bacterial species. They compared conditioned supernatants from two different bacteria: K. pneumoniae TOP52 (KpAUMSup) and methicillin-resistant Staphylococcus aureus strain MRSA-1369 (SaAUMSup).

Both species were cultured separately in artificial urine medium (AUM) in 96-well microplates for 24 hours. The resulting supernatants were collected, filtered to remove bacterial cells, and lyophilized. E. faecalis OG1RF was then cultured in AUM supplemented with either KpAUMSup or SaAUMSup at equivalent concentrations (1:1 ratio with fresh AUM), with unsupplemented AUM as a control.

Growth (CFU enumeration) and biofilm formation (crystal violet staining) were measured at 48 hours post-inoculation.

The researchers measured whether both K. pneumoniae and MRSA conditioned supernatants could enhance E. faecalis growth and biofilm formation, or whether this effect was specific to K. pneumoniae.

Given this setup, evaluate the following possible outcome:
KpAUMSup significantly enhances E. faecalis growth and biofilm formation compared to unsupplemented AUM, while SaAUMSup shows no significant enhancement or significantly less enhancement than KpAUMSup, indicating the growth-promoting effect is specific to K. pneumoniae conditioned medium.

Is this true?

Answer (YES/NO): NO